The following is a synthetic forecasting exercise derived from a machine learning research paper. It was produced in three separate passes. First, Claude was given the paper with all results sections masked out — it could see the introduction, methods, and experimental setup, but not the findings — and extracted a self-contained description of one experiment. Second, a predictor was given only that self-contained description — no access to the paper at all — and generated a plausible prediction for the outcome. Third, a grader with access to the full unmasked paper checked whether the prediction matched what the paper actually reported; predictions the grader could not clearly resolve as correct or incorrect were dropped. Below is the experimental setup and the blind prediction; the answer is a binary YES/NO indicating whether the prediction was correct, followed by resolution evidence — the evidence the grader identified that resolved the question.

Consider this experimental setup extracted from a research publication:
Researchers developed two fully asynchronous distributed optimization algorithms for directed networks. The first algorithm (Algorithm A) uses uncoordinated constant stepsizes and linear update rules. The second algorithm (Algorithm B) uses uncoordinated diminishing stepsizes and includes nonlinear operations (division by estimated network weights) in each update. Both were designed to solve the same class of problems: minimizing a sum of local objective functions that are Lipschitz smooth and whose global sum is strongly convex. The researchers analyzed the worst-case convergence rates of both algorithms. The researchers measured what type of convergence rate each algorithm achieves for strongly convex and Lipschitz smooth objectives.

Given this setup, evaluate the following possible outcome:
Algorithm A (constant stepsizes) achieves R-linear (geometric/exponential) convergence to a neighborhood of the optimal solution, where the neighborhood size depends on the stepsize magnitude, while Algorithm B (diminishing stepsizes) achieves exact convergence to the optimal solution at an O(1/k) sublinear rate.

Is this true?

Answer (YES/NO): NO